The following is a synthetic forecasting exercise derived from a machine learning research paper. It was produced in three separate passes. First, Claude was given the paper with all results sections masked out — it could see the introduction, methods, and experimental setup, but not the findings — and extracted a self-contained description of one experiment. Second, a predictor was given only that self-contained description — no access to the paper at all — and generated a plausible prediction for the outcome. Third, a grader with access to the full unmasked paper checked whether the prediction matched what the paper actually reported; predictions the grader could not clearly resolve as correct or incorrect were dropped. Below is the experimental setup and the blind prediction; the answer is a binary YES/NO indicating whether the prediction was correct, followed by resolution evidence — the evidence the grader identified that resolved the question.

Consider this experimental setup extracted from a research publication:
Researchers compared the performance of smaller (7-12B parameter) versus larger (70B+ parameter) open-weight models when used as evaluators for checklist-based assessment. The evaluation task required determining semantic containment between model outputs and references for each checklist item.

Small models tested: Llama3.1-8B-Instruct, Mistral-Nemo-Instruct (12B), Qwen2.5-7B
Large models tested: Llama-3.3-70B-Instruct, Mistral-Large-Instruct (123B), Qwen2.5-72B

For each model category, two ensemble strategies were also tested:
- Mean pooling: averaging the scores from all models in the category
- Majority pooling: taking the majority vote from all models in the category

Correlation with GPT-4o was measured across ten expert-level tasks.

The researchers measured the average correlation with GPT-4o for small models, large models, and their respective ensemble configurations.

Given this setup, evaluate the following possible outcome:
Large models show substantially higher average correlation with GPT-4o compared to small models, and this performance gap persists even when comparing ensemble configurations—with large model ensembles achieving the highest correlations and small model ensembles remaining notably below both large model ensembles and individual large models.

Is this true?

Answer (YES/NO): NO